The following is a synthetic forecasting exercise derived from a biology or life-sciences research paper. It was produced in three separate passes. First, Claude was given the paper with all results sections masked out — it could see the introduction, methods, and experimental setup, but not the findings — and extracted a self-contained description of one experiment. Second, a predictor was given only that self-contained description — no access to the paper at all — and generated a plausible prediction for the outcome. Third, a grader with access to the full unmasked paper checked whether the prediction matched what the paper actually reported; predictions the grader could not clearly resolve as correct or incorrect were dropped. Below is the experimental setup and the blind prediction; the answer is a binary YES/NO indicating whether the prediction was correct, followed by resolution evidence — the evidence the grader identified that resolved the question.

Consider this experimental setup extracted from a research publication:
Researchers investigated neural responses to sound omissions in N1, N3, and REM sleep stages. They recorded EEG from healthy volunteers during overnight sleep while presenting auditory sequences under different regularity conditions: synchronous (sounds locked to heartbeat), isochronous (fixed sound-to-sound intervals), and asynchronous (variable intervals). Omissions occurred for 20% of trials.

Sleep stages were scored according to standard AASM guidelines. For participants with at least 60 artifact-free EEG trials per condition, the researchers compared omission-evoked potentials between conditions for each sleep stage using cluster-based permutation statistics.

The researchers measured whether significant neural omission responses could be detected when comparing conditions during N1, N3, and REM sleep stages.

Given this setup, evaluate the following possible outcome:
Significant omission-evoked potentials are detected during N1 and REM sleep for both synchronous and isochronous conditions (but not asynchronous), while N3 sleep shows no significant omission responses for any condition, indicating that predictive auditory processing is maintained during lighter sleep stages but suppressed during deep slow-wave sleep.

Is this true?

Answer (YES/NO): NO